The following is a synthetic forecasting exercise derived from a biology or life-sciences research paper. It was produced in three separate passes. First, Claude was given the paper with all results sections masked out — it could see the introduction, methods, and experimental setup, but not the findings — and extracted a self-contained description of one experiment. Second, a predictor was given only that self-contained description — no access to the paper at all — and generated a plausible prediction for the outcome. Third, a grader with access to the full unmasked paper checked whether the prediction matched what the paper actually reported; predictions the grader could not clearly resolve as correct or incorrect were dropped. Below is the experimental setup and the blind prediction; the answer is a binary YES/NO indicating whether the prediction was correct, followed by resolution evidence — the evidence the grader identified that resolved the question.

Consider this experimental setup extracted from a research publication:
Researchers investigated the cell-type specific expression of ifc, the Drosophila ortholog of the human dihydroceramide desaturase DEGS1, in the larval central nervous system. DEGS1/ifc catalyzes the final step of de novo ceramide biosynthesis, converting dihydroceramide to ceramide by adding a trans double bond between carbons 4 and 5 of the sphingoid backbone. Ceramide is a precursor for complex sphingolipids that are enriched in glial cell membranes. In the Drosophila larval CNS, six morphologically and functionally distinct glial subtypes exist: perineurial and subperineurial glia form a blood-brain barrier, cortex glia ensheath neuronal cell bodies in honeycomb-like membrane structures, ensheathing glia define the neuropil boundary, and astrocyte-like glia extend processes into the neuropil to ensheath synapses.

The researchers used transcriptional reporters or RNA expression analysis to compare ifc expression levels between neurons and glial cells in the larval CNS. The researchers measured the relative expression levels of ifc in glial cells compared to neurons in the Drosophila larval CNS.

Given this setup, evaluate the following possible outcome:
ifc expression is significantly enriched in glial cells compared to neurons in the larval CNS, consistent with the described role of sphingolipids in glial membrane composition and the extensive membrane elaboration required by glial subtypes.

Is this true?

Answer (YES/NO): YES